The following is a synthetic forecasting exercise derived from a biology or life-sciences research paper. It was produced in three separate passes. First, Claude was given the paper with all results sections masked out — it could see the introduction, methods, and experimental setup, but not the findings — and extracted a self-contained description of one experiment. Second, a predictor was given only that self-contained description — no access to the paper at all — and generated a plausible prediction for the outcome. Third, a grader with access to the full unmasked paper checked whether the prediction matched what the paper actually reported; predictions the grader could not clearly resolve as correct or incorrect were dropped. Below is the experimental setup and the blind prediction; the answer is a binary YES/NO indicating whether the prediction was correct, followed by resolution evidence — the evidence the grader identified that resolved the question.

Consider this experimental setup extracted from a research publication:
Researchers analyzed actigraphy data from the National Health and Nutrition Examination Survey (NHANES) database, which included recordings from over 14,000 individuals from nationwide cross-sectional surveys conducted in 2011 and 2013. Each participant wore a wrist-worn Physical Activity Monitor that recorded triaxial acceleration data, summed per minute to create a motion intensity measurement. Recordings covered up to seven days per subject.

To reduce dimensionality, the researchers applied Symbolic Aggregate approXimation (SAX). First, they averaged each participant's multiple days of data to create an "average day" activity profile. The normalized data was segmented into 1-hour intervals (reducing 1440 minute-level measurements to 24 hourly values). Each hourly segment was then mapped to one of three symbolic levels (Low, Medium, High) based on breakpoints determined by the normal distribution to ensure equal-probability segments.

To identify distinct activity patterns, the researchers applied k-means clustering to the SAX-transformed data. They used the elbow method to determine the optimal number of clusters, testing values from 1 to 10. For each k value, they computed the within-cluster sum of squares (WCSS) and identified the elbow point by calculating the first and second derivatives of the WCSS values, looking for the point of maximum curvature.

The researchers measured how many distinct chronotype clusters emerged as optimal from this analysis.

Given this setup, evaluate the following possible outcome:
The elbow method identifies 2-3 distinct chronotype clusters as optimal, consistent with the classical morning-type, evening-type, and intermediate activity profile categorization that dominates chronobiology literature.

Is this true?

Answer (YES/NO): NO